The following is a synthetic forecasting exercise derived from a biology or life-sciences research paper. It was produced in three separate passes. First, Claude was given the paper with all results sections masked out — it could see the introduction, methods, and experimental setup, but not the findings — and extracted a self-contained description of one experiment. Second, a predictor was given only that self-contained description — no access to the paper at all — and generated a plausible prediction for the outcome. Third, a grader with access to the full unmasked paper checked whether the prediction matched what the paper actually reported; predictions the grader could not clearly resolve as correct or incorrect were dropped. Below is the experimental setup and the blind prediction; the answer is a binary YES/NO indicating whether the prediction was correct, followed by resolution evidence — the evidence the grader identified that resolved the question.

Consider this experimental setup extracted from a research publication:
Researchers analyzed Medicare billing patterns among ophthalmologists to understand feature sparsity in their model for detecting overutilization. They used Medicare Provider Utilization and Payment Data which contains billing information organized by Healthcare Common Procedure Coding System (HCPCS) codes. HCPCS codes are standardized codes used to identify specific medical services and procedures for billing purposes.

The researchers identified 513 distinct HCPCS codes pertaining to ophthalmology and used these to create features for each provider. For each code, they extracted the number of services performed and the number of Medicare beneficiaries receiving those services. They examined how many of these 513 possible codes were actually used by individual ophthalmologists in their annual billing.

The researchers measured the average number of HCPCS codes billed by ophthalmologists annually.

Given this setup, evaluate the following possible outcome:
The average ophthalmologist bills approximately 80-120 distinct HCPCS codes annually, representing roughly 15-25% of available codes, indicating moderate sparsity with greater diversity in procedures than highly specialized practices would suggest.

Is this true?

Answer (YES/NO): NO